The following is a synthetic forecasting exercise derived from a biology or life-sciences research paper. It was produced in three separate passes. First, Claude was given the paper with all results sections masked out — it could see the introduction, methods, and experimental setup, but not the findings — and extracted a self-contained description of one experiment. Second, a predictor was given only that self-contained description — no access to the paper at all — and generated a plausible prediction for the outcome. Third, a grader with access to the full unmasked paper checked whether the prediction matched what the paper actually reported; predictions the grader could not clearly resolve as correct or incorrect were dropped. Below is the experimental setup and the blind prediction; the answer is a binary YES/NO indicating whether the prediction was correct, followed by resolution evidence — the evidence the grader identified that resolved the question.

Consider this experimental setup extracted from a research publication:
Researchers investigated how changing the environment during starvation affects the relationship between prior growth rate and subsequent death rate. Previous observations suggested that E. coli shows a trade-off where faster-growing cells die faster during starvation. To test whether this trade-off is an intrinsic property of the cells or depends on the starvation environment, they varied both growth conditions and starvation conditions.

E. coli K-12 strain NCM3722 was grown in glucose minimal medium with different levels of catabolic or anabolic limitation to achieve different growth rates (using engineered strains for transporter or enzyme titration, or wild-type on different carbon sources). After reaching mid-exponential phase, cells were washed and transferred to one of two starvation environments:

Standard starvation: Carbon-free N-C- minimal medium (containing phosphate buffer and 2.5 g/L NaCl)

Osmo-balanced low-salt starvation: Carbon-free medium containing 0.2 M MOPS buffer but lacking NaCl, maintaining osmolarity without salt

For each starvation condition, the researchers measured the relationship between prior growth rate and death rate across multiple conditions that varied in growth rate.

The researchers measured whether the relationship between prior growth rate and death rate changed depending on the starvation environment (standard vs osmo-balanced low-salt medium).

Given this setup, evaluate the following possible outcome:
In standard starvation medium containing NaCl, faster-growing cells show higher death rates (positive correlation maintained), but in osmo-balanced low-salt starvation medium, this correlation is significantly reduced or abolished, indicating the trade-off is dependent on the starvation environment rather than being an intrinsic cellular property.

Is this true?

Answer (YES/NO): YES